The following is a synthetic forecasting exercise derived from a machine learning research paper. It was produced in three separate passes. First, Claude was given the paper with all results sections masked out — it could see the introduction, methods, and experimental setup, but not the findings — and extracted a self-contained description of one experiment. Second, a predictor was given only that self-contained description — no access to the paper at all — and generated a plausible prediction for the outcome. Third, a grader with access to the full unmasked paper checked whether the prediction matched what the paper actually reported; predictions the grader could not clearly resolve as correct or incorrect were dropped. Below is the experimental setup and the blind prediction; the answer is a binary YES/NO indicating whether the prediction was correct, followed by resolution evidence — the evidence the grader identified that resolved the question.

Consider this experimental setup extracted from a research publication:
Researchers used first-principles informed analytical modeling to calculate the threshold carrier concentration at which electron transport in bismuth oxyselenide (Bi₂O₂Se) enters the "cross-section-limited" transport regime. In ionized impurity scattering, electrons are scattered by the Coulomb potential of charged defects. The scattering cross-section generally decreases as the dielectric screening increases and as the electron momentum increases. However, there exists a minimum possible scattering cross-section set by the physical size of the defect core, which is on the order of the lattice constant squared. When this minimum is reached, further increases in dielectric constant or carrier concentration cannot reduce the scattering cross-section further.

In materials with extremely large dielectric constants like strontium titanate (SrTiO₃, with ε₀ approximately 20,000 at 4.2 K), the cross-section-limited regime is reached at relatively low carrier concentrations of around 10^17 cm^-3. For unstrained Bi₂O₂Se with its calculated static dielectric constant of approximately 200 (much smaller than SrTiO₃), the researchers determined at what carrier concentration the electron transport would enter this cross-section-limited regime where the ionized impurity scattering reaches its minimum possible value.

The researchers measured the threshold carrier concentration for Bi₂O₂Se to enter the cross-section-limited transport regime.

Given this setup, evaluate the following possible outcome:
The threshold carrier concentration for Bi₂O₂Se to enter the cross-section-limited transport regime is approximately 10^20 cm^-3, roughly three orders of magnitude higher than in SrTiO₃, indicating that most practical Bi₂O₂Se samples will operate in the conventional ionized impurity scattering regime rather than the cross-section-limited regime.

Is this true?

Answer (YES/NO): NO